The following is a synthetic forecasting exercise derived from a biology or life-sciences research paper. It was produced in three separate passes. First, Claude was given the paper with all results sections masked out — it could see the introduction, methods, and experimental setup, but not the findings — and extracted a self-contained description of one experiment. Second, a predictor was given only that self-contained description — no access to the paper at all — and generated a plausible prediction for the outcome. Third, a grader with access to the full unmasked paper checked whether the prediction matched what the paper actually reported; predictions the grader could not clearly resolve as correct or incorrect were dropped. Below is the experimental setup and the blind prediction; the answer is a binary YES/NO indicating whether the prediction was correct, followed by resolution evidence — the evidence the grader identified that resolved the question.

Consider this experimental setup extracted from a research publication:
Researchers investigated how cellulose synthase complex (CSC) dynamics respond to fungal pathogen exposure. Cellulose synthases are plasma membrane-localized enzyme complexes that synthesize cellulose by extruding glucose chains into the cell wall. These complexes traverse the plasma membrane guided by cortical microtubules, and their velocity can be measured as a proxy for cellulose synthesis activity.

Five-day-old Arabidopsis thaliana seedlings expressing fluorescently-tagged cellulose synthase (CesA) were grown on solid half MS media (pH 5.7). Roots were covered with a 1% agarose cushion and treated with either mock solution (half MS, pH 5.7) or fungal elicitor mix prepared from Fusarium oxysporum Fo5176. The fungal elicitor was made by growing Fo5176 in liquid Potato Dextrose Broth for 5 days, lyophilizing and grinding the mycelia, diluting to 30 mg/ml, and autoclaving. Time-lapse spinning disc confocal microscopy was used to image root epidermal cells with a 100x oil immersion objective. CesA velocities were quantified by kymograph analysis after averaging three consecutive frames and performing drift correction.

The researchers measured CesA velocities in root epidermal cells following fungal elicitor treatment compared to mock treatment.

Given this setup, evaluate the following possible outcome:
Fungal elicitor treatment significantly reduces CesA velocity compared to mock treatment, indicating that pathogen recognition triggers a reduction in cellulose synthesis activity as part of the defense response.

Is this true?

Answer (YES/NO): YES